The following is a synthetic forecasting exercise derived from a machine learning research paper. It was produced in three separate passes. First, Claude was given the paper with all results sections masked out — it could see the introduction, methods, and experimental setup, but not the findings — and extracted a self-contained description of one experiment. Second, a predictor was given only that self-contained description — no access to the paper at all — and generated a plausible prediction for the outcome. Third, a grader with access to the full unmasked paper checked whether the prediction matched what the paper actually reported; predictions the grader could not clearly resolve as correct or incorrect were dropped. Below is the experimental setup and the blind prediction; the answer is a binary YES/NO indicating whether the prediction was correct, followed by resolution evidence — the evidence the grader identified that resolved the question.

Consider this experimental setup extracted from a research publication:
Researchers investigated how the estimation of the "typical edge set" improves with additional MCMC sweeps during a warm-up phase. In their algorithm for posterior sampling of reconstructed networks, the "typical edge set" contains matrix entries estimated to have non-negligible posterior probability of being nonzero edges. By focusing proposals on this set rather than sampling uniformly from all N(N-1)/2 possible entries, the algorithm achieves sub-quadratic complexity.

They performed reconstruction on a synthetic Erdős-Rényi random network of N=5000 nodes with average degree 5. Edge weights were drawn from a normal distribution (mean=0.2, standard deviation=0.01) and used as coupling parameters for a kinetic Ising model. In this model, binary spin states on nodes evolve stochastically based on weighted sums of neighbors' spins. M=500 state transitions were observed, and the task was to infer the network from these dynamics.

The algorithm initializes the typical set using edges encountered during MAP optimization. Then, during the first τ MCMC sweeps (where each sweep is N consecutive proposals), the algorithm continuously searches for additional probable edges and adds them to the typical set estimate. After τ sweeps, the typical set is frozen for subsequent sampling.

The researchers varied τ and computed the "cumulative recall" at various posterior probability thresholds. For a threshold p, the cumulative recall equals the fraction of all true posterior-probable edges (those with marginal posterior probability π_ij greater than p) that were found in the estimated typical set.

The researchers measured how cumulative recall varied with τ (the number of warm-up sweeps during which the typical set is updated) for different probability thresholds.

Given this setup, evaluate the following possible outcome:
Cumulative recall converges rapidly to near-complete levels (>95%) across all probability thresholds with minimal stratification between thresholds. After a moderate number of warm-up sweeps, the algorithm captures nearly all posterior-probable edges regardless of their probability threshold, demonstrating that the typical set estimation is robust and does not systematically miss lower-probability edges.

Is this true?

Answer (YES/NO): YES